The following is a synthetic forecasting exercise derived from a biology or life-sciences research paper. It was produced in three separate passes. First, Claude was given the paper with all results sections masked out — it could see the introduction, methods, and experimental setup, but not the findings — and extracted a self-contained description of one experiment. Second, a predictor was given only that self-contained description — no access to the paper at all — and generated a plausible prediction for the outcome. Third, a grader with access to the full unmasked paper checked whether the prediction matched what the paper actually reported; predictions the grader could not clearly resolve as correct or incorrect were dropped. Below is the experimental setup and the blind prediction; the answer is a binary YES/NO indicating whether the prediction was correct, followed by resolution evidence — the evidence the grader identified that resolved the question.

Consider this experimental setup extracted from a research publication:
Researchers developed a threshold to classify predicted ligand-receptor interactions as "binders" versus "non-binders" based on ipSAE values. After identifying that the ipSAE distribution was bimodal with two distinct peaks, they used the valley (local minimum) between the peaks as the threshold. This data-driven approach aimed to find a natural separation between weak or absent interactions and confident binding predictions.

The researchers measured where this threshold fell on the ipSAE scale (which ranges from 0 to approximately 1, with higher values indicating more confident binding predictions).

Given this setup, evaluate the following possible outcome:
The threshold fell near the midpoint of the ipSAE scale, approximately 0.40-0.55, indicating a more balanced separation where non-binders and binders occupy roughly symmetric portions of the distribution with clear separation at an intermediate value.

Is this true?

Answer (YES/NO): NO